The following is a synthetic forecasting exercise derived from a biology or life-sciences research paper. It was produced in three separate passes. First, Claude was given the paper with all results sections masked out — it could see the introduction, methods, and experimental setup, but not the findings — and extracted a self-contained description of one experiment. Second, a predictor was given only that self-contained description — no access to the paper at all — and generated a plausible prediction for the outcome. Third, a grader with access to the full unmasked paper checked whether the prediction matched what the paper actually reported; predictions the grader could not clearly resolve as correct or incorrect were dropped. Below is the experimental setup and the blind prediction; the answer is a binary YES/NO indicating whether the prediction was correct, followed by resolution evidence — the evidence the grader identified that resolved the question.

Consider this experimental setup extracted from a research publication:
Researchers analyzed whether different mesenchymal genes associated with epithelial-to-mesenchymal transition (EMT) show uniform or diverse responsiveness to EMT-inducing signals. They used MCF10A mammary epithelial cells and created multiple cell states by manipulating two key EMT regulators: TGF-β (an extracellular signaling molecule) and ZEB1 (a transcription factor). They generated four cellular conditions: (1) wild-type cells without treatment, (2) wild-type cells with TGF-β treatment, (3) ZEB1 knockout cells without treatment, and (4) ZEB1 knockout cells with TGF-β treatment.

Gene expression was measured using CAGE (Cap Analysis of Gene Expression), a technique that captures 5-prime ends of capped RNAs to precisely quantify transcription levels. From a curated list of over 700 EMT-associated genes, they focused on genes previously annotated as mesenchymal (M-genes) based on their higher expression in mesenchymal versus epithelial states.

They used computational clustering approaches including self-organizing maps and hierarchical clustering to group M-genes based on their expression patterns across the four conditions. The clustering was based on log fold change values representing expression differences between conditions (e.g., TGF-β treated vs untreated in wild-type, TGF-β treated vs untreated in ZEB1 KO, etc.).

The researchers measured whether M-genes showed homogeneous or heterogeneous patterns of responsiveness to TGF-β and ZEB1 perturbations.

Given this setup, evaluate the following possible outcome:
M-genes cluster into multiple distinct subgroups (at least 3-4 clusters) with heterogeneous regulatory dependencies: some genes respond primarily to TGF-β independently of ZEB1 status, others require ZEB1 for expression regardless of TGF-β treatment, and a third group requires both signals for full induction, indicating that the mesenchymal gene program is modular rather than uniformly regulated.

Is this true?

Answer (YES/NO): YES